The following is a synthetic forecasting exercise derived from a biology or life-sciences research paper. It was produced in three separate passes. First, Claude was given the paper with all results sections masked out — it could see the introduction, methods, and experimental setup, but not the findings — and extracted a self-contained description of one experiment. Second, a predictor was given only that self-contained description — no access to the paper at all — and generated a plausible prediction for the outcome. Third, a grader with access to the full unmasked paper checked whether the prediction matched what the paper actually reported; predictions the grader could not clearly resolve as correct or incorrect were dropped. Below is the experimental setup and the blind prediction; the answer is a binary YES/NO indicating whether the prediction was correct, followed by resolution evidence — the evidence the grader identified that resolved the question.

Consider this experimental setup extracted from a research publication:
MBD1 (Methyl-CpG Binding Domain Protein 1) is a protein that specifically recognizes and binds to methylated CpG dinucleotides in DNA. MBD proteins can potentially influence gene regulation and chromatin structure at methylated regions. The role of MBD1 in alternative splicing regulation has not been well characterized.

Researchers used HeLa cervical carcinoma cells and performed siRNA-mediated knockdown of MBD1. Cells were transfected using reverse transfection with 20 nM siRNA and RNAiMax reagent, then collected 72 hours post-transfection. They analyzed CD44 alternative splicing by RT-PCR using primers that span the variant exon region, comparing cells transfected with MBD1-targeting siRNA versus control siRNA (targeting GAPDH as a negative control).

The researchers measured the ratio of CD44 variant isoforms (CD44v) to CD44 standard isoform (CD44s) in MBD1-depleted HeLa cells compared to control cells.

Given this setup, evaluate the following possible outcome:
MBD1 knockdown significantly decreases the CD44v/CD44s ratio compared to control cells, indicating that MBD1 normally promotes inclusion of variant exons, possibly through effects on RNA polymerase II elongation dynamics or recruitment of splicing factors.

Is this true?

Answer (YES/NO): YES